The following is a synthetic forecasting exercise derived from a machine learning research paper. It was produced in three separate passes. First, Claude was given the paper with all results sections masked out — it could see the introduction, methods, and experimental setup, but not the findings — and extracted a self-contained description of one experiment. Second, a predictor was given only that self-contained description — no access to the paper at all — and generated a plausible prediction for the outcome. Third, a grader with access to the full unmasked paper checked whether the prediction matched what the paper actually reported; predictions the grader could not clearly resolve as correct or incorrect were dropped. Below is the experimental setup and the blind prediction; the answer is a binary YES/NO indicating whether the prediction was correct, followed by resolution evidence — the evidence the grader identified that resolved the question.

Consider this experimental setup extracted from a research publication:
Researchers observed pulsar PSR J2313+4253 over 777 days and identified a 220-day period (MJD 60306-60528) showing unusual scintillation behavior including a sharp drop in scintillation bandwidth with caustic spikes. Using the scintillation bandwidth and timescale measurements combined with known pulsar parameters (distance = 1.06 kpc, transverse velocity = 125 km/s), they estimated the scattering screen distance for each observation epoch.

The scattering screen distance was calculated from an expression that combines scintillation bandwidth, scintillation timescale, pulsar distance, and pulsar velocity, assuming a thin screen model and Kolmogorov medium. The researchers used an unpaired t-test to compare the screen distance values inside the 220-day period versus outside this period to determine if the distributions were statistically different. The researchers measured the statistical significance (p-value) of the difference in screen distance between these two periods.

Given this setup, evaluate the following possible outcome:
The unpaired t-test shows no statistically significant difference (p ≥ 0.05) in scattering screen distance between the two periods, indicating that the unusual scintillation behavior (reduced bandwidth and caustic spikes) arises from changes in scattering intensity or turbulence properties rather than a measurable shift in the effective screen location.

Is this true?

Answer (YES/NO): NO